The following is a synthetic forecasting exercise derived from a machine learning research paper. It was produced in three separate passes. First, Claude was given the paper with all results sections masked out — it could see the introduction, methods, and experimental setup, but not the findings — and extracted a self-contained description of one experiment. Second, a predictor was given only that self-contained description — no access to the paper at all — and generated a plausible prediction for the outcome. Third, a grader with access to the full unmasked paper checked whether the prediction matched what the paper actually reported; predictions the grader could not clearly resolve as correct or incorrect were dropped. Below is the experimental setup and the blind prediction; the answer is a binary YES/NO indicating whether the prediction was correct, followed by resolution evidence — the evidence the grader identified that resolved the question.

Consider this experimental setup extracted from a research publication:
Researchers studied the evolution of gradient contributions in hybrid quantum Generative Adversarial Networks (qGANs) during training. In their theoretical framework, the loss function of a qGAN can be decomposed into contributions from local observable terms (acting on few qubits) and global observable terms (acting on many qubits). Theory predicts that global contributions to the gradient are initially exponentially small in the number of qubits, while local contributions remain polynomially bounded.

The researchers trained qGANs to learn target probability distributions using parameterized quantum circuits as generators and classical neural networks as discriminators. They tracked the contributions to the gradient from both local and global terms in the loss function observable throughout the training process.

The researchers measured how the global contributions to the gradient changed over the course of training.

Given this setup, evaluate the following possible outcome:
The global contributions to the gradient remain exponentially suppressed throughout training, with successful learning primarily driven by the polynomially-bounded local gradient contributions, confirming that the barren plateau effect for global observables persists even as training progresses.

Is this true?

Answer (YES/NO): NO